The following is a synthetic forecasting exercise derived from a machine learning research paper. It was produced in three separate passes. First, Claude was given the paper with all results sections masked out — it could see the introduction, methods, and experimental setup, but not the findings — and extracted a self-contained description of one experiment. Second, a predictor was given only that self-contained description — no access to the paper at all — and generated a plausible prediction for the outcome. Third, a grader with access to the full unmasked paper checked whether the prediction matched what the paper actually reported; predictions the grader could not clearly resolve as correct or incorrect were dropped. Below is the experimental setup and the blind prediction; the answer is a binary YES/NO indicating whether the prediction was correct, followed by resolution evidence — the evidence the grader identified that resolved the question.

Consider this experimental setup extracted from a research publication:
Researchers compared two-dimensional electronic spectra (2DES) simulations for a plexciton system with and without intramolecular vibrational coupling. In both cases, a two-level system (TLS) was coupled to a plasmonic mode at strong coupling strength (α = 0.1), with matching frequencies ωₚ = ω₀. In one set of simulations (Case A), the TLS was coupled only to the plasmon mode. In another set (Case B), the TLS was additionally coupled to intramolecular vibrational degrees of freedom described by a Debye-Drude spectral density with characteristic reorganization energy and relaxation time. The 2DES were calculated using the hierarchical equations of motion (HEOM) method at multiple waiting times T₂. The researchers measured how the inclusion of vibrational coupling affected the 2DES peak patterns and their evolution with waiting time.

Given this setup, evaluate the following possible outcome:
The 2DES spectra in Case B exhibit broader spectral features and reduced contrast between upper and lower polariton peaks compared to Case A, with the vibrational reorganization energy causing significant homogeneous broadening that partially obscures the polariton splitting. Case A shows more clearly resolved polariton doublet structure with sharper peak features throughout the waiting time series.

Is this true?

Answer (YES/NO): NO